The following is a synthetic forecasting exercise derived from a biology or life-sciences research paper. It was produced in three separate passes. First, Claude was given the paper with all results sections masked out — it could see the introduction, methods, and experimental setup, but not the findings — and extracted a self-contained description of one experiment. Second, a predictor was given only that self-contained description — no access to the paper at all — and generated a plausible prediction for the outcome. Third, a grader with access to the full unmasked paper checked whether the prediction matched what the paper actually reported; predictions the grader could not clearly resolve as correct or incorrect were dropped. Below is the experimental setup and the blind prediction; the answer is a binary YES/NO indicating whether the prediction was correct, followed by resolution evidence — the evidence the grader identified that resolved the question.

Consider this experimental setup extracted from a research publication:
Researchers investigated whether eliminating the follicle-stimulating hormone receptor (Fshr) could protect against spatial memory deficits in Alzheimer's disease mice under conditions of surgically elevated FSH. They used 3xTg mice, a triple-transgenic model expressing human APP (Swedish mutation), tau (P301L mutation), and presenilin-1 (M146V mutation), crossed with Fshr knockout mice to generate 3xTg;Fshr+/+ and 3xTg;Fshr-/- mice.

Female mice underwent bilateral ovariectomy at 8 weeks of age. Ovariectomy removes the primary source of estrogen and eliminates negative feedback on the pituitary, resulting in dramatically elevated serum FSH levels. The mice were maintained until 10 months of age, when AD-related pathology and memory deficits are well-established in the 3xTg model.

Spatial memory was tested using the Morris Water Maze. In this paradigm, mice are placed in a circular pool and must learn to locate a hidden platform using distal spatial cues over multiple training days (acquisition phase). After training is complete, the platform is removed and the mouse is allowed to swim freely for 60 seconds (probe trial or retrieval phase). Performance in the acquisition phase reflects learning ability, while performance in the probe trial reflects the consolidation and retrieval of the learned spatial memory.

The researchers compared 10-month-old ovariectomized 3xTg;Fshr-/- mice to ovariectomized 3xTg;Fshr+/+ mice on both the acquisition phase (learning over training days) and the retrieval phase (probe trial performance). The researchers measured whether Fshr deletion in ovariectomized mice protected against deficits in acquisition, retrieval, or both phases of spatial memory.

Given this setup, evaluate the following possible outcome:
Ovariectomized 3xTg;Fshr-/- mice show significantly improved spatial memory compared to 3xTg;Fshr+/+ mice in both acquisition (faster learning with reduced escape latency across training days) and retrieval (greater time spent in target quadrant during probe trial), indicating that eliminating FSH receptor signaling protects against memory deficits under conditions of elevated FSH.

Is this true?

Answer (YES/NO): NO